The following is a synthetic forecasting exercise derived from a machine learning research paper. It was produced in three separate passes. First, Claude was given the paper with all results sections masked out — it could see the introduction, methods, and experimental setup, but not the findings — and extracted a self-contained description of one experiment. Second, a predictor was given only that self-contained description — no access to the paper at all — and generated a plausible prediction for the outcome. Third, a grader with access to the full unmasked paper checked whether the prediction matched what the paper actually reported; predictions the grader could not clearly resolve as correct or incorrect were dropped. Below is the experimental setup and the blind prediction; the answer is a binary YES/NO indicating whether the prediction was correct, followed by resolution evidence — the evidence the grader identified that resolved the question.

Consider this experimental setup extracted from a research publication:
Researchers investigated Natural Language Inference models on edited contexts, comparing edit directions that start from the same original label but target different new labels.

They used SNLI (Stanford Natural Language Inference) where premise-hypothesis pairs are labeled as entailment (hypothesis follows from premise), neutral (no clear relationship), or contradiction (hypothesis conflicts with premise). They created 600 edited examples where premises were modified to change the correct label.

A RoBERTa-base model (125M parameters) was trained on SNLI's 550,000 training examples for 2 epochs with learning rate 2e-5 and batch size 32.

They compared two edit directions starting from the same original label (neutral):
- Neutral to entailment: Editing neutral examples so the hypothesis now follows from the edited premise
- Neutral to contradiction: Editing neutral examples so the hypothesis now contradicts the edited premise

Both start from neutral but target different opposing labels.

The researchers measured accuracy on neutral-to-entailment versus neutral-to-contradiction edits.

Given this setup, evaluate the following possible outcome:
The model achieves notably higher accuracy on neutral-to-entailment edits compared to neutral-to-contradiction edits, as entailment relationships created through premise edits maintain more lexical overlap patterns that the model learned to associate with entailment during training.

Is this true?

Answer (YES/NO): NO